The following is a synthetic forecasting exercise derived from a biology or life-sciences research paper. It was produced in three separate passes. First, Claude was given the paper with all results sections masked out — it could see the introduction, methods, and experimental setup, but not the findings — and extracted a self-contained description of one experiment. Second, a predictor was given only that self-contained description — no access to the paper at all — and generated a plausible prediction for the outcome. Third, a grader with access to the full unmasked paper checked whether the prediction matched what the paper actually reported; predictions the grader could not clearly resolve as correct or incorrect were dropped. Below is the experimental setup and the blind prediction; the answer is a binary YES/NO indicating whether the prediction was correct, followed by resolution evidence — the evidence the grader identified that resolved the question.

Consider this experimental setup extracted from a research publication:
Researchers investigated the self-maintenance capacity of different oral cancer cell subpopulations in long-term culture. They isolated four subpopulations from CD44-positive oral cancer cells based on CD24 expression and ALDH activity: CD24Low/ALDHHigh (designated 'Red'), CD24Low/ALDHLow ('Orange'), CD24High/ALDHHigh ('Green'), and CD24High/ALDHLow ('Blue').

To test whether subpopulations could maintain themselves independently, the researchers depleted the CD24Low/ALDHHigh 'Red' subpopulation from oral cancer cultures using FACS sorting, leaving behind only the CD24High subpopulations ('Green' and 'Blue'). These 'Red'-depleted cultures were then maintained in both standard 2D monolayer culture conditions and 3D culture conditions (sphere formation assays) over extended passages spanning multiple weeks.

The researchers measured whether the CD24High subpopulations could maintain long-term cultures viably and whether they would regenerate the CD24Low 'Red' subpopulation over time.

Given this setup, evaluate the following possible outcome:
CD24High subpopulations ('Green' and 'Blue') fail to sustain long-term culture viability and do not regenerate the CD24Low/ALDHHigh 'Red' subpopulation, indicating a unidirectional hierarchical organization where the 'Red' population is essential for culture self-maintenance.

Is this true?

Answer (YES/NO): NO